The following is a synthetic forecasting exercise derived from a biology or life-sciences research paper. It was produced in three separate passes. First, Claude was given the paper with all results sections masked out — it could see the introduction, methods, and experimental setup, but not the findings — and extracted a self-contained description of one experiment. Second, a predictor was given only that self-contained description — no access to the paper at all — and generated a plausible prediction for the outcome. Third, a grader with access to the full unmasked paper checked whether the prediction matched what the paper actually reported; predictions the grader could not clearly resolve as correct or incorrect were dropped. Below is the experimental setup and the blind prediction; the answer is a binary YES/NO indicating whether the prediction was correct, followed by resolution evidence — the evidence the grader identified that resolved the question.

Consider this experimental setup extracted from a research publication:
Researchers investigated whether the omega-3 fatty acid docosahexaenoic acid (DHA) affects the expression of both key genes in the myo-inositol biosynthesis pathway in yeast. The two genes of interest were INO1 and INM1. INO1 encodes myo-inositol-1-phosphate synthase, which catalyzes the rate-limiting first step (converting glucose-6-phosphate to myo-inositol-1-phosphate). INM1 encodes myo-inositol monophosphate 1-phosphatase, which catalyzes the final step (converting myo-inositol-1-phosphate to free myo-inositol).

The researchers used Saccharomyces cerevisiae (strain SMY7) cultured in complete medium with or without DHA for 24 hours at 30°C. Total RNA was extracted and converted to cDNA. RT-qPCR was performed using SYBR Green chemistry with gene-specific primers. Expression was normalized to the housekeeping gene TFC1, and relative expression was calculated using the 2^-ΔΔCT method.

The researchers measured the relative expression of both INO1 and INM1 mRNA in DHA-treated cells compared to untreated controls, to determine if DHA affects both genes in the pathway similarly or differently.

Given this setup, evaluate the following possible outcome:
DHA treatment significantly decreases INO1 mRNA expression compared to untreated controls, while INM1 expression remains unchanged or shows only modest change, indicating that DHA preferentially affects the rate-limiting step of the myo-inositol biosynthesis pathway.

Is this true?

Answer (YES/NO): NO